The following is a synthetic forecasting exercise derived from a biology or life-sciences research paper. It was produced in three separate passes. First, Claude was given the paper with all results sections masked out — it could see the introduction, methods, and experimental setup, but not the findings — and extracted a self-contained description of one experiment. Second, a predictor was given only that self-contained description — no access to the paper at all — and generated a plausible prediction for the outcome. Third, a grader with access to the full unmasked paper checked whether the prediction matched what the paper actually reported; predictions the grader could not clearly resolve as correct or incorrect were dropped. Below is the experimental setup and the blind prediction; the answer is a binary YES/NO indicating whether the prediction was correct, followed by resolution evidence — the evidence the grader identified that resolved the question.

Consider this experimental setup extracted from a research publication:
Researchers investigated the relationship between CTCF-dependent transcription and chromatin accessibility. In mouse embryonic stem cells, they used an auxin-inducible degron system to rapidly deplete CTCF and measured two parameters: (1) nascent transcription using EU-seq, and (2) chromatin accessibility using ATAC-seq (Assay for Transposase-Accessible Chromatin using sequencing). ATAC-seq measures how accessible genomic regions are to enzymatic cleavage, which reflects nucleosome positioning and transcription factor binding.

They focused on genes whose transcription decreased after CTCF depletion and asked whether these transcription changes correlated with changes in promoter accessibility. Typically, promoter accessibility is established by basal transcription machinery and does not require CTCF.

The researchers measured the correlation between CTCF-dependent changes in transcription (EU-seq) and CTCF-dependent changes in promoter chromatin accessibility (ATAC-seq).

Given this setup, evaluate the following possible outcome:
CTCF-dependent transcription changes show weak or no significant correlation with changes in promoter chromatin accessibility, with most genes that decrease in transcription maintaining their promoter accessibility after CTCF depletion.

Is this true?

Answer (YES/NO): NO